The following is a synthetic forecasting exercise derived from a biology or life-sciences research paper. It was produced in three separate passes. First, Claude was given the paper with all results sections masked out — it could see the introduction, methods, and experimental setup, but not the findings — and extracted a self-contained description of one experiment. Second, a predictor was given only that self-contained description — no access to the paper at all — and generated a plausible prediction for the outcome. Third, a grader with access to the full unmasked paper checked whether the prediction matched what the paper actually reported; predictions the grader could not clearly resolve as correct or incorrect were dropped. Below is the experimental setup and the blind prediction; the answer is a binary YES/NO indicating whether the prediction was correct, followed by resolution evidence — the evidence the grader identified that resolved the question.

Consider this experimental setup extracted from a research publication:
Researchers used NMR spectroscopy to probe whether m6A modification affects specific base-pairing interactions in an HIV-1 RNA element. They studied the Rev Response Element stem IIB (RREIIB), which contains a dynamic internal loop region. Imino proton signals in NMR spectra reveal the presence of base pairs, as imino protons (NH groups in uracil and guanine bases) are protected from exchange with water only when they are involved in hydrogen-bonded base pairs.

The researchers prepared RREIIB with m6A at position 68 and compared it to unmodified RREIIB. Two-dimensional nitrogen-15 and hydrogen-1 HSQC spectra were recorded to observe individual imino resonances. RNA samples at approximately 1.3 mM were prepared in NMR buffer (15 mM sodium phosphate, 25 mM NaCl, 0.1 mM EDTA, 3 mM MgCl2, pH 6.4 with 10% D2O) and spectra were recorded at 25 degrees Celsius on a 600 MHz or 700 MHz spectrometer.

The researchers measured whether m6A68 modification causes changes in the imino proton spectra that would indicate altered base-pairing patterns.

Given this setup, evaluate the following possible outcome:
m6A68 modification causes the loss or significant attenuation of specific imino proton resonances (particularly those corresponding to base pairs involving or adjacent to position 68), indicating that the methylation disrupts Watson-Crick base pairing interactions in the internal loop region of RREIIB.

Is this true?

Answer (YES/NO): NO